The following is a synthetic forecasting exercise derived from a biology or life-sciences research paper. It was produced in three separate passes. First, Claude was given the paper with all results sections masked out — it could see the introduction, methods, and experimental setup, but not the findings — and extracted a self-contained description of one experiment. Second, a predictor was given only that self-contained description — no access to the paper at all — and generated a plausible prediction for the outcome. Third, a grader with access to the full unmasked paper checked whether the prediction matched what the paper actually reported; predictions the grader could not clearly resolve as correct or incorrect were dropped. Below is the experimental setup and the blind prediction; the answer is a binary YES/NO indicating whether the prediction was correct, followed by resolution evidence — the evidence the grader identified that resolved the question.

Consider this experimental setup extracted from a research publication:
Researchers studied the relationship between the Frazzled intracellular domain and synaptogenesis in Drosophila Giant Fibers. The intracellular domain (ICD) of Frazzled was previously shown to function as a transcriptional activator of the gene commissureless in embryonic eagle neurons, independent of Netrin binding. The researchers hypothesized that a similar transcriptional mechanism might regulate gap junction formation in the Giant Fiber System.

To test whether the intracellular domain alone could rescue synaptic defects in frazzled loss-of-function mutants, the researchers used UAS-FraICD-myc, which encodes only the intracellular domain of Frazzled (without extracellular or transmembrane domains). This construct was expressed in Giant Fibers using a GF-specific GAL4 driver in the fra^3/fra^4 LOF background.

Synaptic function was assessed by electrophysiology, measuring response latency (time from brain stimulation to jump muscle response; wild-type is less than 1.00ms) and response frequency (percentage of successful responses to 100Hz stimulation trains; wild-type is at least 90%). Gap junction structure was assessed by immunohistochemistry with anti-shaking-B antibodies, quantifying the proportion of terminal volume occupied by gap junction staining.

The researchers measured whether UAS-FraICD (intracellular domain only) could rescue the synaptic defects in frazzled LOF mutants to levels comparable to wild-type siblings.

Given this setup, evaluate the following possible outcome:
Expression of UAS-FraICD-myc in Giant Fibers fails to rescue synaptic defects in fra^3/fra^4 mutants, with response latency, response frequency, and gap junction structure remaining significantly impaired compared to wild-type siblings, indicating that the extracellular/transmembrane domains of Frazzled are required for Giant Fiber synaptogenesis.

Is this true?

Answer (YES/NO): NO